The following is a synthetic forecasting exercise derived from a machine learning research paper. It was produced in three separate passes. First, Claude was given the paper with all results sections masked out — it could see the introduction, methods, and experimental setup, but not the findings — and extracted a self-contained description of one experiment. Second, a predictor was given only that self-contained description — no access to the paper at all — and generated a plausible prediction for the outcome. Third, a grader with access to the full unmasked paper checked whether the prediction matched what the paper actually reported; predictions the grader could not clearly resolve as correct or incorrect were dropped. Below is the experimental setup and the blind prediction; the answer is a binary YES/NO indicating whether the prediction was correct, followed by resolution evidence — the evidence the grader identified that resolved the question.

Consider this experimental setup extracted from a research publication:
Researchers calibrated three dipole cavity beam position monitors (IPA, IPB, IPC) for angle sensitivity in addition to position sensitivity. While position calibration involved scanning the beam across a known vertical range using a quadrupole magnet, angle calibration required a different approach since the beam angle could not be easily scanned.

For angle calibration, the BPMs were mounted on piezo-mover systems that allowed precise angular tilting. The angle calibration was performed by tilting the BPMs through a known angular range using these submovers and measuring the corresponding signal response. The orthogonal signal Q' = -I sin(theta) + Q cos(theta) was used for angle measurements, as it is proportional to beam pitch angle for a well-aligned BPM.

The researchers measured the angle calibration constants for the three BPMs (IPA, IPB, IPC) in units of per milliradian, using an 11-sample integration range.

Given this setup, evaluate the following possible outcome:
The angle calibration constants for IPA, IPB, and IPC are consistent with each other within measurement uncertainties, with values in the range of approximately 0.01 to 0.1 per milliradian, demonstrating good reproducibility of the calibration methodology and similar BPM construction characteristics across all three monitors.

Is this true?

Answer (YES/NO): NO